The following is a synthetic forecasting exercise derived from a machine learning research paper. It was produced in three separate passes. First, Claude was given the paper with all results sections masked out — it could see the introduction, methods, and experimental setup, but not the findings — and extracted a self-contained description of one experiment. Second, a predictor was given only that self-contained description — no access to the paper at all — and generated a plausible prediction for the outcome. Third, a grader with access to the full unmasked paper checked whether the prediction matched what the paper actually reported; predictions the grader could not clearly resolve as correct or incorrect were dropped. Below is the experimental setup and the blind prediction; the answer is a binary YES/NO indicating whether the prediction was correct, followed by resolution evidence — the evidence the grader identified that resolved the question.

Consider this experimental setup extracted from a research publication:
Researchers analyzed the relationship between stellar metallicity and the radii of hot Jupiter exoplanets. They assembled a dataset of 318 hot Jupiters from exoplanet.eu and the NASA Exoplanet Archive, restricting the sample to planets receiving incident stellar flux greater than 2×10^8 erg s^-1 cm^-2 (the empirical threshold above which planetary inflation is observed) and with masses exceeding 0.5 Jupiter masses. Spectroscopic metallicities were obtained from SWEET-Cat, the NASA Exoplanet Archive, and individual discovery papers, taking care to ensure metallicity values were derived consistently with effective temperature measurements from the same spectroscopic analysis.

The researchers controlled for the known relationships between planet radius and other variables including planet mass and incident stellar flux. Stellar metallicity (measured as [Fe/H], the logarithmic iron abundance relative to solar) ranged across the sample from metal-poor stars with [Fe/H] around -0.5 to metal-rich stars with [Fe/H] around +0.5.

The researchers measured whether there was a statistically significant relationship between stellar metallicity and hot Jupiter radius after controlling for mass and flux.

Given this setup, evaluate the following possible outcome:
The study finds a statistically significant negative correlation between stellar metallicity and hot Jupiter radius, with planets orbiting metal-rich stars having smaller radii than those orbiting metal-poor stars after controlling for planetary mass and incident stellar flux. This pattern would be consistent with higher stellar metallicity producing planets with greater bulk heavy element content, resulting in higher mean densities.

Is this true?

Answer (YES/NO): YES